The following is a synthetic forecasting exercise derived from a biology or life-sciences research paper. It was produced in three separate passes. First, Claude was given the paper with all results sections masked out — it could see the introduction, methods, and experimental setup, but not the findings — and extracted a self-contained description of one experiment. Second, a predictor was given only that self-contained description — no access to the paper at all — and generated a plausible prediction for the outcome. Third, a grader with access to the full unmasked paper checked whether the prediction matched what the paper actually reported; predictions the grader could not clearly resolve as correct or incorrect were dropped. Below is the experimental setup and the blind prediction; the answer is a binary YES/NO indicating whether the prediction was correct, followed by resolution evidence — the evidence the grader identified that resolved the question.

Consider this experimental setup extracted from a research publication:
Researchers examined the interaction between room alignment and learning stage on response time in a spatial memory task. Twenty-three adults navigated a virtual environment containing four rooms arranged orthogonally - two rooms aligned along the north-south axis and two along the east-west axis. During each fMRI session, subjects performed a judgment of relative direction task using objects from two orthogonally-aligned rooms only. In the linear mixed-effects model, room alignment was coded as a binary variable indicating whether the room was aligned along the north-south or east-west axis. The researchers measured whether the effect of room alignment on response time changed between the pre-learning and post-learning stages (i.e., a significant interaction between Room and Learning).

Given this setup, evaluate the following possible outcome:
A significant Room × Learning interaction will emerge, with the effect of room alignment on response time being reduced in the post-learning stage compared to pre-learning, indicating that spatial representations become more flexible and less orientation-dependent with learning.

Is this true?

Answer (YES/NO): NO